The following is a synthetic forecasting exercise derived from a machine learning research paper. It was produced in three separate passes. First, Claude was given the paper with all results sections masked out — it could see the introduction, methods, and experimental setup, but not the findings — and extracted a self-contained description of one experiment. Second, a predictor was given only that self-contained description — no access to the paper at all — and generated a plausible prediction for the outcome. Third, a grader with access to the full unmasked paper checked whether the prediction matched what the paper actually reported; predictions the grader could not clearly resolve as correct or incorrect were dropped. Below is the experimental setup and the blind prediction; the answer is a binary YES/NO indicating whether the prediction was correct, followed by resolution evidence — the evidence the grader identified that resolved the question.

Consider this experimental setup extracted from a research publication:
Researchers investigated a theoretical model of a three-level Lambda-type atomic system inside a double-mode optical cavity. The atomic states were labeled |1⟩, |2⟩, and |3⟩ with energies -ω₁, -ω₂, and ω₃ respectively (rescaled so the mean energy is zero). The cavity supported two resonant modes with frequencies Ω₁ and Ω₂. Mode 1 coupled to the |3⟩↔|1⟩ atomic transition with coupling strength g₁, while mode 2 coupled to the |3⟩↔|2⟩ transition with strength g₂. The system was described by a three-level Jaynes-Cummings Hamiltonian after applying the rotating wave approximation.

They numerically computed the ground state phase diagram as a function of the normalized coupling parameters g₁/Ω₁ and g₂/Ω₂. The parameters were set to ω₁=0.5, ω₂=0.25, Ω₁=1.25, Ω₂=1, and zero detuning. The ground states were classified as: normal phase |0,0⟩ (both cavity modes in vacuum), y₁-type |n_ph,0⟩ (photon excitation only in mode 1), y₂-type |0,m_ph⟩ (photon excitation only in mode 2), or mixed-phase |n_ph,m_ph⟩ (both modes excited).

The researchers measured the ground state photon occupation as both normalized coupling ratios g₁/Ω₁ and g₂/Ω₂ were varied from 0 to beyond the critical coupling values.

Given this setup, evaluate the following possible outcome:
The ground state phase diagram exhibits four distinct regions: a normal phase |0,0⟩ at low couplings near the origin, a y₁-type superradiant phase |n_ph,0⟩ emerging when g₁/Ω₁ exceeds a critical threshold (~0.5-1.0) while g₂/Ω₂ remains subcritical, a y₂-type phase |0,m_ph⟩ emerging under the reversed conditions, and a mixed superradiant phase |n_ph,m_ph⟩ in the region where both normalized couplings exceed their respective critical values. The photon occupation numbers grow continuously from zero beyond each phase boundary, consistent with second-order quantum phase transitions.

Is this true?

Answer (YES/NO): NO